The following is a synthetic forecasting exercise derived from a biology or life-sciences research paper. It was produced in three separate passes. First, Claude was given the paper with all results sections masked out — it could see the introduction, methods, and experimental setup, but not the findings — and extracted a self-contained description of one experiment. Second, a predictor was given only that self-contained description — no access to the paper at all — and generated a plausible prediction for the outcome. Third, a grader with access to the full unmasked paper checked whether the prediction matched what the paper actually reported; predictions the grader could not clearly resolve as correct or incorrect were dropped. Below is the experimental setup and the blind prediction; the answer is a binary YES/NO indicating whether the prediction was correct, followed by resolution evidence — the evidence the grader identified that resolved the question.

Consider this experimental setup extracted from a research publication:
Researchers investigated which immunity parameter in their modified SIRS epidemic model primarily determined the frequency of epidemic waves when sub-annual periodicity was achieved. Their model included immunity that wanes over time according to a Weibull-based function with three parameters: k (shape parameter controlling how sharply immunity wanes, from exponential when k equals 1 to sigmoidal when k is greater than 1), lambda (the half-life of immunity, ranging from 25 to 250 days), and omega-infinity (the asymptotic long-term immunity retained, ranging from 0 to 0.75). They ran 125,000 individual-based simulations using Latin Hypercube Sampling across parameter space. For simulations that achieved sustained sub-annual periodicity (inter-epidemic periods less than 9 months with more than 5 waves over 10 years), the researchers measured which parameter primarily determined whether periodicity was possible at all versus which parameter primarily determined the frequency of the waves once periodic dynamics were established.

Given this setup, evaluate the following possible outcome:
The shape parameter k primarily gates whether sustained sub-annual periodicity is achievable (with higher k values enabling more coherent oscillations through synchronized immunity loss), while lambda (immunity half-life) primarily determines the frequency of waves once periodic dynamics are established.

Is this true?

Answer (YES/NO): NO